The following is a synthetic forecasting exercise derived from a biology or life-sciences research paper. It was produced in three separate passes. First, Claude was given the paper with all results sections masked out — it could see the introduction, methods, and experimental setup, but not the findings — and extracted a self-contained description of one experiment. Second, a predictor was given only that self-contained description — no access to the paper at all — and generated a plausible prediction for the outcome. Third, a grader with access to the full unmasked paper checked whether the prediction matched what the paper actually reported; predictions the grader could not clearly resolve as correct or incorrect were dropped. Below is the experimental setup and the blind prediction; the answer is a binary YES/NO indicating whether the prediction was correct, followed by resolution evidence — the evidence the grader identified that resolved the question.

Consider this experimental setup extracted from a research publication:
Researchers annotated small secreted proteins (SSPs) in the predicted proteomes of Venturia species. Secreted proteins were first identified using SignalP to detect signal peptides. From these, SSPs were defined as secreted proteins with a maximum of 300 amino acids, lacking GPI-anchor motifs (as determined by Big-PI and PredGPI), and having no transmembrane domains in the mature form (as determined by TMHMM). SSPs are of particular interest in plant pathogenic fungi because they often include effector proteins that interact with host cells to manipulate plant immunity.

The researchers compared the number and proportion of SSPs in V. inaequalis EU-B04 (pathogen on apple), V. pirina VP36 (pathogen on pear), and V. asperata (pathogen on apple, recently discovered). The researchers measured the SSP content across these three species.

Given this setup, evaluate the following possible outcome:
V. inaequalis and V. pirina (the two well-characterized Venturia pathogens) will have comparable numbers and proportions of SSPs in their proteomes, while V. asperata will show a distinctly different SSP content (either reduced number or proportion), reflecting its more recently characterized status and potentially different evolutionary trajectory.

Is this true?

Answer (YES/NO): YES